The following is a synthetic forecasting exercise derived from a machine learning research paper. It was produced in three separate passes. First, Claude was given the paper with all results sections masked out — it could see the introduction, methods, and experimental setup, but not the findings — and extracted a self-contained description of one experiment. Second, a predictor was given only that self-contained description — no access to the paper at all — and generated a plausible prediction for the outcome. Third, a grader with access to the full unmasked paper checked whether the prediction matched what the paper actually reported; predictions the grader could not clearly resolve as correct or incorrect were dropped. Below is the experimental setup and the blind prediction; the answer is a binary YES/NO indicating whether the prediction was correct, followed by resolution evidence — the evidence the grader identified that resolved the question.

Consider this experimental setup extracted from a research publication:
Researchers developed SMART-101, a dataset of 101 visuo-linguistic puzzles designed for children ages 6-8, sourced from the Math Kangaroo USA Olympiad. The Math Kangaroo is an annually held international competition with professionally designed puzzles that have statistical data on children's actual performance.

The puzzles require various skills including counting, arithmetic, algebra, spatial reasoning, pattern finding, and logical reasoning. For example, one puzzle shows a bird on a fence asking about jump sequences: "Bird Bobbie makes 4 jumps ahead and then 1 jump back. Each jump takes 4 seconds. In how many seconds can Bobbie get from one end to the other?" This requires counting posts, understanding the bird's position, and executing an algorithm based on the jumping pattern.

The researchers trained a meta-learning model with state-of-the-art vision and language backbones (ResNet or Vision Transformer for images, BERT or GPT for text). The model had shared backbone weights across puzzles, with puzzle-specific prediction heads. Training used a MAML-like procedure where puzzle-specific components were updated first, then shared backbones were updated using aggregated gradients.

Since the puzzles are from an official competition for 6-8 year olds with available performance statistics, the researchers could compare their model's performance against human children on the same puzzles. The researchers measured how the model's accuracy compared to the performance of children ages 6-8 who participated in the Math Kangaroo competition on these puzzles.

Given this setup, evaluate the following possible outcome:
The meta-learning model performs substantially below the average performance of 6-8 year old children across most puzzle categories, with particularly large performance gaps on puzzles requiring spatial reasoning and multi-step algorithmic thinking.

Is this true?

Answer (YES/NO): NO